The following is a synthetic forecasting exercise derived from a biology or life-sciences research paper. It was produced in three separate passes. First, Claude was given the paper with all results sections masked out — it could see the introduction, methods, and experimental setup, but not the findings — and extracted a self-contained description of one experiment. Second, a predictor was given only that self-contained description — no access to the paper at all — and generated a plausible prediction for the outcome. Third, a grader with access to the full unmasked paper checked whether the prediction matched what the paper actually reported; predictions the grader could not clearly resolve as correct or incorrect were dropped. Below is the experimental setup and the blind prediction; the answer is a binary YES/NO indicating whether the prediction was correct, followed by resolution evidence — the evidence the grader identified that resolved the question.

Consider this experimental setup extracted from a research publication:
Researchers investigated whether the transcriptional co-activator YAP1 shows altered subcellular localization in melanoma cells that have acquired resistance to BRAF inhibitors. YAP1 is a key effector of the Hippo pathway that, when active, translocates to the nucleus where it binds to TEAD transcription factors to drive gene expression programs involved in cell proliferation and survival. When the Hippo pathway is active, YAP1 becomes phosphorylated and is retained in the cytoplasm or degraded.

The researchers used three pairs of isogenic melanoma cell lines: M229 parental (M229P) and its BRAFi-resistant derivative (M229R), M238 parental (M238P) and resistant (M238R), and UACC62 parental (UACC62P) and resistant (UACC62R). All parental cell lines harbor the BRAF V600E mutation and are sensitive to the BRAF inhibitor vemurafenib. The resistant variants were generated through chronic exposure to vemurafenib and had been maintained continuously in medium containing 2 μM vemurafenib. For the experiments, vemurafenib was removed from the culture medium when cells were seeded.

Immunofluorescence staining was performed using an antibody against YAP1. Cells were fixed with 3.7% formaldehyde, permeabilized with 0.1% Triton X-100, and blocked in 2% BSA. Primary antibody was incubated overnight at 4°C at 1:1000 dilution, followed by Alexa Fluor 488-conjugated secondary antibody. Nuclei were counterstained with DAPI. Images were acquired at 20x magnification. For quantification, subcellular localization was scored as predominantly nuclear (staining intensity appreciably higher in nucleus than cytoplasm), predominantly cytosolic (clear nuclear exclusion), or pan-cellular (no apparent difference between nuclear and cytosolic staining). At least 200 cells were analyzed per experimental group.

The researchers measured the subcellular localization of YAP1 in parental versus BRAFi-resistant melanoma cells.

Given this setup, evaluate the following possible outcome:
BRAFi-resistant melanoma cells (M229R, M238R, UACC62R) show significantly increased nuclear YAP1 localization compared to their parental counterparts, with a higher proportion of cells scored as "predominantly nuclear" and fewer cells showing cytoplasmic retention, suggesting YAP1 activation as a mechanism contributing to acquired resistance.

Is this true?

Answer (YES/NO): YES